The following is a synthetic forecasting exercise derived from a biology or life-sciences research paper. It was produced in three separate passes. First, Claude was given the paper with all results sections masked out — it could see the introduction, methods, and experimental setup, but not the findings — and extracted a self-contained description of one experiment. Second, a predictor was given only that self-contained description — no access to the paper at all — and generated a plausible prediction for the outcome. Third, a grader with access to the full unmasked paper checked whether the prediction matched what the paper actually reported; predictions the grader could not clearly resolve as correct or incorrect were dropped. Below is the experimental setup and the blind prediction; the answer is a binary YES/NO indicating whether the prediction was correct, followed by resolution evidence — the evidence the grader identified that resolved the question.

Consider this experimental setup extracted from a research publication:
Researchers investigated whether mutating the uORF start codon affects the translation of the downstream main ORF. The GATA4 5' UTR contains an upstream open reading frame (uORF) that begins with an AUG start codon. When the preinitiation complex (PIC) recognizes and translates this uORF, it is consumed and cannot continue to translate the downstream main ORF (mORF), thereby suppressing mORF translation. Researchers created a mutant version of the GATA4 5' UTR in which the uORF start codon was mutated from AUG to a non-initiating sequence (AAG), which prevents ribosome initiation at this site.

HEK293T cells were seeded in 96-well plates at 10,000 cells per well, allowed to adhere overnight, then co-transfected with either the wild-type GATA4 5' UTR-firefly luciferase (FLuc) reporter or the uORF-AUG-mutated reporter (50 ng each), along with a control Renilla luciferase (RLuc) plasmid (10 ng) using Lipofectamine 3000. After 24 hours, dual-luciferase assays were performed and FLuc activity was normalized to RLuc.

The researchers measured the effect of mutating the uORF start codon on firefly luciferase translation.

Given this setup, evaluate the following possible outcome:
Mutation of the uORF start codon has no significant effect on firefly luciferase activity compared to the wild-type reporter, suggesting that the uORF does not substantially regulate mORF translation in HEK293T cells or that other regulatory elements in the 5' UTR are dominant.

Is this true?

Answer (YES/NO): NO